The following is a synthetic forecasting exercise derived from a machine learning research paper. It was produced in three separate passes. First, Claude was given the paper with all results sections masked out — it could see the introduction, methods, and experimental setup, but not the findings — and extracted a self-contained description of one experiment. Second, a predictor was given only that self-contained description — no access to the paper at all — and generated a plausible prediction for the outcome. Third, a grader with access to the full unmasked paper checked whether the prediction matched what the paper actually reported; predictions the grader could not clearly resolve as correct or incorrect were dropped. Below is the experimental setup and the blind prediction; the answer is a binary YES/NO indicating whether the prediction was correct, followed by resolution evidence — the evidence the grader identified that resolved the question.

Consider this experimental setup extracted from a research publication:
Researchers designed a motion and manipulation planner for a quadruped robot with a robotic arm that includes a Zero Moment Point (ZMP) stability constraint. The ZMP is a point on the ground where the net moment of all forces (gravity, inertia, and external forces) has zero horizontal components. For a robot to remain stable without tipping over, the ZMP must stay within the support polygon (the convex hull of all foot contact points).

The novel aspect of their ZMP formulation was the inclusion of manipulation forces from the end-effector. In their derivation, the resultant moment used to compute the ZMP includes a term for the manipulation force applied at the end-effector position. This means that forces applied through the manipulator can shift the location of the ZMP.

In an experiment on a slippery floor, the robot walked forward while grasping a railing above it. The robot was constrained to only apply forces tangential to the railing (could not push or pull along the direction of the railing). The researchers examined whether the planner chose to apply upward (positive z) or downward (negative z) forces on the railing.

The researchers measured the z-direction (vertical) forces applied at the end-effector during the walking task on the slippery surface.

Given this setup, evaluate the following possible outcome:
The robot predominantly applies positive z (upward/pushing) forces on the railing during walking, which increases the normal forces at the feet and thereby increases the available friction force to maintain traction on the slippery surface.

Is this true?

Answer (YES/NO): YES